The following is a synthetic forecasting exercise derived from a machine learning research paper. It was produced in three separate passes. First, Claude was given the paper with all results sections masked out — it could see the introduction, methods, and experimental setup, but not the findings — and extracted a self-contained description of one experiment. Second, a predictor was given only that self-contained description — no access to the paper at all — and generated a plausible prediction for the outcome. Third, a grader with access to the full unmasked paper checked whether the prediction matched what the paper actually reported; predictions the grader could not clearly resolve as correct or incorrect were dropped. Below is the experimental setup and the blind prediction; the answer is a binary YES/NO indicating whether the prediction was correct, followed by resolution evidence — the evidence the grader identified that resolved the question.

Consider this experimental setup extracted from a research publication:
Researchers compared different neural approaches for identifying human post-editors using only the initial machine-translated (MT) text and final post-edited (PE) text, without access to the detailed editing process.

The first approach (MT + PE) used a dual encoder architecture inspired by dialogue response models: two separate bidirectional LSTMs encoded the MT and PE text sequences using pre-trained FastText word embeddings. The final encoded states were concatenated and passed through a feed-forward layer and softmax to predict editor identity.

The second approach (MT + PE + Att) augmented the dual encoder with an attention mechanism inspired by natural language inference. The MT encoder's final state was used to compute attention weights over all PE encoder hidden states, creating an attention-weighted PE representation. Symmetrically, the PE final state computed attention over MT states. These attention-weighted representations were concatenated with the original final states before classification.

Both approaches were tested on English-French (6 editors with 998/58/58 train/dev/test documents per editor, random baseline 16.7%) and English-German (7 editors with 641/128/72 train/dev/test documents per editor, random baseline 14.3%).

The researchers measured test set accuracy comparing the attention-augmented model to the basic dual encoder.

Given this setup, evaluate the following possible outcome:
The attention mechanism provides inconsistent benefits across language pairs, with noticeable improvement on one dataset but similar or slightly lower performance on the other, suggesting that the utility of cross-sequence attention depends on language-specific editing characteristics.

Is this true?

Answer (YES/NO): NO